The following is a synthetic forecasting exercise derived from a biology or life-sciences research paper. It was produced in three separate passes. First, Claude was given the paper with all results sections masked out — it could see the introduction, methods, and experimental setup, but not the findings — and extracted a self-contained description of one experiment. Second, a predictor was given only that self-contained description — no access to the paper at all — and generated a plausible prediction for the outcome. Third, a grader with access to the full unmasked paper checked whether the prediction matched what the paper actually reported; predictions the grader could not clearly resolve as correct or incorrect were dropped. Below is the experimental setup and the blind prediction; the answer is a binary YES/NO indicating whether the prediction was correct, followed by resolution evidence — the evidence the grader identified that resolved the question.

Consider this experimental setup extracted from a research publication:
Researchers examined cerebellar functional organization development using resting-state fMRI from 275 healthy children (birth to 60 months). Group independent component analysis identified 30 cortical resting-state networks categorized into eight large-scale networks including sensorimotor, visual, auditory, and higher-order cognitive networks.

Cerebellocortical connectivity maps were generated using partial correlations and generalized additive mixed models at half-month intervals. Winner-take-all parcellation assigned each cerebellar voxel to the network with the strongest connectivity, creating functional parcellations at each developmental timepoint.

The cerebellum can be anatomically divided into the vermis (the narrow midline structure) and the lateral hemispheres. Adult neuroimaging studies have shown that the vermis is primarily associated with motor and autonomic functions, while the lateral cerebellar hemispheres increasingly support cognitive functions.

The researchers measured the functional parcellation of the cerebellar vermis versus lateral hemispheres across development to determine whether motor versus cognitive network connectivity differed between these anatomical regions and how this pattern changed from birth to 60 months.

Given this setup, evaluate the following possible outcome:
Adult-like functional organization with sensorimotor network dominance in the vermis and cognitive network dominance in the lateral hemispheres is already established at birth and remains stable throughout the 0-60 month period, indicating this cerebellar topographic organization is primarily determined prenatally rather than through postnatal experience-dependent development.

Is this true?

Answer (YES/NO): NO